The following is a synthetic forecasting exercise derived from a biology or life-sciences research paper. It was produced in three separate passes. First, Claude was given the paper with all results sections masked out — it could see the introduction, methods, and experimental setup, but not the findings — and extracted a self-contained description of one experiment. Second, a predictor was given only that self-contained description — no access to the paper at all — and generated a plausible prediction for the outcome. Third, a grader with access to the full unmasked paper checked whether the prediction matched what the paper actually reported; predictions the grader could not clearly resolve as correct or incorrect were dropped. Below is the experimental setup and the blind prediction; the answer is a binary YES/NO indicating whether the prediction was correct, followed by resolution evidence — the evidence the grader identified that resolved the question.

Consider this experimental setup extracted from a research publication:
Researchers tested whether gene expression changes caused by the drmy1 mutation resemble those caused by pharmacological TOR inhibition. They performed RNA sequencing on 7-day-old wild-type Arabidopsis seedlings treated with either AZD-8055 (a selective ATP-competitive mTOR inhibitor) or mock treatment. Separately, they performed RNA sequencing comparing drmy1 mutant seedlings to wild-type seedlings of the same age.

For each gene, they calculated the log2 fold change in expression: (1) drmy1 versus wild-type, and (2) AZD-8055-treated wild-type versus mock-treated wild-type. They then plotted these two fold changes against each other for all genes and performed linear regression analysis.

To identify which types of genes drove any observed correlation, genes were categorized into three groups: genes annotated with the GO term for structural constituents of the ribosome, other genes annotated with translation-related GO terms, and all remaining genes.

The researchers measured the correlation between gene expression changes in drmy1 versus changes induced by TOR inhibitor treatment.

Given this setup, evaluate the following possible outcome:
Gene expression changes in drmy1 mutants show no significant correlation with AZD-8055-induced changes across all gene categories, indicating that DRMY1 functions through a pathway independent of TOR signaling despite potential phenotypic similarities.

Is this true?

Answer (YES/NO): NO